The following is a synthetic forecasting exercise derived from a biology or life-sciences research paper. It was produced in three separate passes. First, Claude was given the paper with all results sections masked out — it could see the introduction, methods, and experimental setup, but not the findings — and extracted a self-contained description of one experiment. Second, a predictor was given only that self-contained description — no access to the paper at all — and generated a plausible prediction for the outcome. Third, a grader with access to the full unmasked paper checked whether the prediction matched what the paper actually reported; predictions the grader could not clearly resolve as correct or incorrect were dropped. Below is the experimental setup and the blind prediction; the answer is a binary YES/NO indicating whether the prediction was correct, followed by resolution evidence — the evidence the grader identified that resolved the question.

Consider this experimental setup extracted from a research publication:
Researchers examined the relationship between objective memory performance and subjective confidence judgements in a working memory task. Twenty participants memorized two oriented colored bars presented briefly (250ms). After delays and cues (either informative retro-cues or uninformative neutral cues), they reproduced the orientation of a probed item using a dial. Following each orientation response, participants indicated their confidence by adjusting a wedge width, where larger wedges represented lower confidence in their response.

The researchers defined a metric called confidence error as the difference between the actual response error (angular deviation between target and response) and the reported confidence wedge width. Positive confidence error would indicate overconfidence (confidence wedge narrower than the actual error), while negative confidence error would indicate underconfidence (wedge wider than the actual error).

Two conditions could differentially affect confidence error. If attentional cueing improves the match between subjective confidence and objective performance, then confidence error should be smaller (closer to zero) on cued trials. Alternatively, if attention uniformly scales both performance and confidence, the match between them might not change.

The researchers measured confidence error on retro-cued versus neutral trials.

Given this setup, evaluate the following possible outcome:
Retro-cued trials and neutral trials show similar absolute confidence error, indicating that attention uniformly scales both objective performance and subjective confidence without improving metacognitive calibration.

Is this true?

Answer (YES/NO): NO